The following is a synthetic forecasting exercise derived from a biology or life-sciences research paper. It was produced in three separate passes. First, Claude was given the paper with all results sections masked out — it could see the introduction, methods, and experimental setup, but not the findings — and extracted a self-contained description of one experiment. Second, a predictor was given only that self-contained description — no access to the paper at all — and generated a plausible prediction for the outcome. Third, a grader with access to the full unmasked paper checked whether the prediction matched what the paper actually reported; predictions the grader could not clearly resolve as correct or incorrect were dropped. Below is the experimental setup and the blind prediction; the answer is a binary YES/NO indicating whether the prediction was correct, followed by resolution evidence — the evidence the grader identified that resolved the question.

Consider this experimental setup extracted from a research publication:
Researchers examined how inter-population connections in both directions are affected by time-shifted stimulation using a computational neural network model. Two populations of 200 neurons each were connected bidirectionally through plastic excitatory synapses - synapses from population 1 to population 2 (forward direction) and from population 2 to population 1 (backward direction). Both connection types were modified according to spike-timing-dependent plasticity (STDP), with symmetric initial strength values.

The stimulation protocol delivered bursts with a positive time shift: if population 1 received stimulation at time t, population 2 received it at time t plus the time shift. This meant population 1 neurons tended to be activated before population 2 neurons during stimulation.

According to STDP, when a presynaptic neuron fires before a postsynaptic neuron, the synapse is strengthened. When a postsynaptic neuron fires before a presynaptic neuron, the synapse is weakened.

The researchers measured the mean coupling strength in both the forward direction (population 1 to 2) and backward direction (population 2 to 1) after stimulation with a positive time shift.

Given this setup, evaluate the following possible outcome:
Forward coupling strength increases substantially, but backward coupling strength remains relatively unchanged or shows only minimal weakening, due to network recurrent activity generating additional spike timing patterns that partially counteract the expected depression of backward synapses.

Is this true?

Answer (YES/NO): NO